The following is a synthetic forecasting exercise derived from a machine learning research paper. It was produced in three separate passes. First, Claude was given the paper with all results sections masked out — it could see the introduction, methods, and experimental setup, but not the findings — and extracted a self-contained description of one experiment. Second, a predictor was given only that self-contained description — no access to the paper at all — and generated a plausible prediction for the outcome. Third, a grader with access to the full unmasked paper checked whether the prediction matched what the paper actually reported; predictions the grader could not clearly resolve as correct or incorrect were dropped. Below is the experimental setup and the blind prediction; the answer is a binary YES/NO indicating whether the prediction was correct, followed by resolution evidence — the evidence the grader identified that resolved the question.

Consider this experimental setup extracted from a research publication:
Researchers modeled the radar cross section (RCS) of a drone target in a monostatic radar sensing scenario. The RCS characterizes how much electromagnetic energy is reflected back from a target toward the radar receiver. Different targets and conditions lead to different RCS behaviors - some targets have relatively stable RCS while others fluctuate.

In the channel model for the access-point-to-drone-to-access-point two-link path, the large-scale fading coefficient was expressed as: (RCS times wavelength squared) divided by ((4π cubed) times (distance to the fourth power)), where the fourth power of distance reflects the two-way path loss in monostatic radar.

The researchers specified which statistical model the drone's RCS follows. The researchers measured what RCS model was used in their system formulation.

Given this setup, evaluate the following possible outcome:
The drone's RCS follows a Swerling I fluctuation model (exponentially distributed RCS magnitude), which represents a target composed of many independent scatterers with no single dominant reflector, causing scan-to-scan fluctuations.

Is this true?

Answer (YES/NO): YES